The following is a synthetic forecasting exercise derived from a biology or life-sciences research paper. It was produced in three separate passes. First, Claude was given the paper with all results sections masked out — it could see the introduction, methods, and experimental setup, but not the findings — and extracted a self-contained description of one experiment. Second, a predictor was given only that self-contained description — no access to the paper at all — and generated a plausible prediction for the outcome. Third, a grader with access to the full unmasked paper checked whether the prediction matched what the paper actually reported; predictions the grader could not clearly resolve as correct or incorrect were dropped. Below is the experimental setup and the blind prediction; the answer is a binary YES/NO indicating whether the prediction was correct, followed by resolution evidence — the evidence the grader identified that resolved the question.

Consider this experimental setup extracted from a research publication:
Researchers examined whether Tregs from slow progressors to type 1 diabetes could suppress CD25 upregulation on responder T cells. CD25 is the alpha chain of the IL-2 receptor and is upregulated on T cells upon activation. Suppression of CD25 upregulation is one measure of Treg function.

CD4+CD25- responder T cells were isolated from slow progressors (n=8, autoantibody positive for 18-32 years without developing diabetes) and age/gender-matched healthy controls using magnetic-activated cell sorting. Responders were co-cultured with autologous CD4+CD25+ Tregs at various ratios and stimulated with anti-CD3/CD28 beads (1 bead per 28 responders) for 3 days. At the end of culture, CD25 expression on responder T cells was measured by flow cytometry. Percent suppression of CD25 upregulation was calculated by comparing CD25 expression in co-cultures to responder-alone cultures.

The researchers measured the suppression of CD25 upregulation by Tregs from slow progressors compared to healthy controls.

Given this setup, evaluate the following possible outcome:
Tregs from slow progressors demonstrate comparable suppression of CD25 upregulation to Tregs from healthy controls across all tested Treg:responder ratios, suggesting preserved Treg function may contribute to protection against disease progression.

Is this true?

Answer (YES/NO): NO